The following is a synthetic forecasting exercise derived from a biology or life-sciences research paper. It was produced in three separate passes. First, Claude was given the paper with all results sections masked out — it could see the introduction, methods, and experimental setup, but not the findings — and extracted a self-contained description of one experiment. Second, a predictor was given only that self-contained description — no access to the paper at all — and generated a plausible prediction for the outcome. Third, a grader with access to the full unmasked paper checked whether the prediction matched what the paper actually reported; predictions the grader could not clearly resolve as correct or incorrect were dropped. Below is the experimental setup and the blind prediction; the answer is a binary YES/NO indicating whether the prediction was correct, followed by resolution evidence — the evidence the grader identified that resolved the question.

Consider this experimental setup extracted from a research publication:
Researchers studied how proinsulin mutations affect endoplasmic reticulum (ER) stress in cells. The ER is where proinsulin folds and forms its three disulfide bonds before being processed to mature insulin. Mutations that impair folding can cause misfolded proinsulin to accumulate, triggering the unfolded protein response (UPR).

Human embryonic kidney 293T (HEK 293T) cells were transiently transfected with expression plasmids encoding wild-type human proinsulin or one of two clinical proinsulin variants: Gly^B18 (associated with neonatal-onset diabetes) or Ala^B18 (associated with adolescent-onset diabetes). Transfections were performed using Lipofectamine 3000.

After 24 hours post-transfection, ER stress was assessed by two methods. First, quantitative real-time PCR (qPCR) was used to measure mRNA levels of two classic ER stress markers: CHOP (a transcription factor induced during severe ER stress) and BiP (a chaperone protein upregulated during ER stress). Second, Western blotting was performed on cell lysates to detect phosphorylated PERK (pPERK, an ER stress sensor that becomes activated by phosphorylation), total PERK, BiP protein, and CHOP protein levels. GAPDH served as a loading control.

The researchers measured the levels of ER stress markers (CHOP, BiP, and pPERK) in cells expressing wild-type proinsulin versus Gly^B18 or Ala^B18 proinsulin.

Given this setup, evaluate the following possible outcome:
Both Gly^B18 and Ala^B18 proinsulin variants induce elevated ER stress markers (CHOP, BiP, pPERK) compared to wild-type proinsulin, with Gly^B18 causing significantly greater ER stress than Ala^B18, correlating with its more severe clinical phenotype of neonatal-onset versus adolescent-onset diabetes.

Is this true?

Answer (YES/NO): YES